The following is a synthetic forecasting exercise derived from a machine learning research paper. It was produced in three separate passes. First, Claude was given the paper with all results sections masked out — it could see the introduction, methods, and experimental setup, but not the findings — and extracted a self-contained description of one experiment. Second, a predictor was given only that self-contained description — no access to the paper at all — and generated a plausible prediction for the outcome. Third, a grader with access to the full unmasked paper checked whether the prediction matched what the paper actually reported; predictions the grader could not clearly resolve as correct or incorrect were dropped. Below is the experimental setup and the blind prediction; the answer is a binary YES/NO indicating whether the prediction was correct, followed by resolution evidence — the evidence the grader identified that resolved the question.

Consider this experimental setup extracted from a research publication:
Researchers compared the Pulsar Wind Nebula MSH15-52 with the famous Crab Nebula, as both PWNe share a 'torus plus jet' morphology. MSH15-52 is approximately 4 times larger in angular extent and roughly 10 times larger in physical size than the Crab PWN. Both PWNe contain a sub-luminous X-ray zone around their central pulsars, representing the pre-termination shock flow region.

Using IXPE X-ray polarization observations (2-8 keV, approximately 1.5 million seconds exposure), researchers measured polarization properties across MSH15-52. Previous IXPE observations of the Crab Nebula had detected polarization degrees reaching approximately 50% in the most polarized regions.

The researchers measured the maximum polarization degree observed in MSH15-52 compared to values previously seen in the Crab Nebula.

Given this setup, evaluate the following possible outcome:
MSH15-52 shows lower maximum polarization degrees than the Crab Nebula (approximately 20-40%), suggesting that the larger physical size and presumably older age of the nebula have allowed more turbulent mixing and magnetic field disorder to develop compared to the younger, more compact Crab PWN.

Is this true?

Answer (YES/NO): NO